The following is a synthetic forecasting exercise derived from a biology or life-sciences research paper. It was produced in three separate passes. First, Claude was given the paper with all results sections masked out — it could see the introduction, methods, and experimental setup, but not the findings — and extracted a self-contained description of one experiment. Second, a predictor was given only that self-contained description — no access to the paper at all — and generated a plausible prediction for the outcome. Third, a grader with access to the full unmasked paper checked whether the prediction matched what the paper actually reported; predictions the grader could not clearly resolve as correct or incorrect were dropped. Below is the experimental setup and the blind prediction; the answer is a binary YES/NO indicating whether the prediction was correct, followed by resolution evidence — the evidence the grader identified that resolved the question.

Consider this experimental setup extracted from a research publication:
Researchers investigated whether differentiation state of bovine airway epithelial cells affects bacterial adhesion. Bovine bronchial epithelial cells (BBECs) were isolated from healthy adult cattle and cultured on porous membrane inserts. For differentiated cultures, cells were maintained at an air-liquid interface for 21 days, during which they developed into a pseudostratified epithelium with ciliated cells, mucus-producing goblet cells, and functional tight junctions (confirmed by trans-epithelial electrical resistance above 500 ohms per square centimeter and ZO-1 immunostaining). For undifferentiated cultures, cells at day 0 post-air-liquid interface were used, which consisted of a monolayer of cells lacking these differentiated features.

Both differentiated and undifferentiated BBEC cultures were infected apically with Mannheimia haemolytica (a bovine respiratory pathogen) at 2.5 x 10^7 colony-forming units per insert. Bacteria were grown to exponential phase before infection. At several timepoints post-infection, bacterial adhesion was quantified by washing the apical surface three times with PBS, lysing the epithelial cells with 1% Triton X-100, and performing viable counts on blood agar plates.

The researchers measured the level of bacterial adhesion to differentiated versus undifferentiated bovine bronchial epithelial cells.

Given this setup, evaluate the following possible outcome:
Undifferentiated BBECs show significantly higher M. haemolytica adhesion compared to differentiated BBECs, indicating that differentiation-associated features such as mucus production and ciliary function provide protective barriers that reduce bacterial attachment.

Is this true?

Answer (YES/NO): NO